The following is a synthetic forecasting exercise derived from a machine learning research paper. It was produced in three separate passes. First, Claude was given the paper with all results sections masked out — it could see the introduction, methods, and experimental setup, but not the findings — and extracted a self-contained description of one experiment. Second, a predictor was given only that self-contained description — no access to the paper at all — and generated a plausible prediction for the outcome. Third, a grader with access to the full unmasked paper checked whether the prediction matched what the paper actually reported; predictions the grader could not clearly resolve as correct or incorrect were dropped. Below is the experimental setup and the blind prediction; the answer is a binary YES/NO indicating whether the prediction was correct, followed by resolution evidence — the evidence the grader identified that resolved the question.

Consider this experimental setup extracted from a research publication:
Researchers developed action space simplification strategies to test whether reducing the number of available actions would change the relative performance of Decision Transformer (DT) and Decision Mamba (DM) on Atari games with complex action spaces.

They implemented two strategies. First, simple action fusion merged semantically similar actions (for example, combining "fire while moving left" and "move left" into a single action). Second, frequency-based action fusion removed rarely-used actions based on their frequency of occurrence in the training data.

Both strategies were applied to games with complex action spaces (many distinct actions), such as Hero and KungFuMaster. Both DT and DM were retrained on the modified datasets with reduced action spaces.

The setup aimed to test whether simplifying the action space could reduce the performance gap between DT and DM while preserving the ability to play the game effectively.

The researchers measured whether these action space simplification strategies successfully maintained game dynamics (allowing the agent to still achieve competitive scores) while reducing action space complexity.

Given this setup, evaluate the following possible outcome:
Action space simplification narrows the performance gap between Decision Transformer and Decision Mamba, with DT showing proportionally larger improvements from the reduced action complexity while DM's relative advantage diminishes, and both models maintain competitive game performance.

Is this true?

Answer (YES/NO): NO